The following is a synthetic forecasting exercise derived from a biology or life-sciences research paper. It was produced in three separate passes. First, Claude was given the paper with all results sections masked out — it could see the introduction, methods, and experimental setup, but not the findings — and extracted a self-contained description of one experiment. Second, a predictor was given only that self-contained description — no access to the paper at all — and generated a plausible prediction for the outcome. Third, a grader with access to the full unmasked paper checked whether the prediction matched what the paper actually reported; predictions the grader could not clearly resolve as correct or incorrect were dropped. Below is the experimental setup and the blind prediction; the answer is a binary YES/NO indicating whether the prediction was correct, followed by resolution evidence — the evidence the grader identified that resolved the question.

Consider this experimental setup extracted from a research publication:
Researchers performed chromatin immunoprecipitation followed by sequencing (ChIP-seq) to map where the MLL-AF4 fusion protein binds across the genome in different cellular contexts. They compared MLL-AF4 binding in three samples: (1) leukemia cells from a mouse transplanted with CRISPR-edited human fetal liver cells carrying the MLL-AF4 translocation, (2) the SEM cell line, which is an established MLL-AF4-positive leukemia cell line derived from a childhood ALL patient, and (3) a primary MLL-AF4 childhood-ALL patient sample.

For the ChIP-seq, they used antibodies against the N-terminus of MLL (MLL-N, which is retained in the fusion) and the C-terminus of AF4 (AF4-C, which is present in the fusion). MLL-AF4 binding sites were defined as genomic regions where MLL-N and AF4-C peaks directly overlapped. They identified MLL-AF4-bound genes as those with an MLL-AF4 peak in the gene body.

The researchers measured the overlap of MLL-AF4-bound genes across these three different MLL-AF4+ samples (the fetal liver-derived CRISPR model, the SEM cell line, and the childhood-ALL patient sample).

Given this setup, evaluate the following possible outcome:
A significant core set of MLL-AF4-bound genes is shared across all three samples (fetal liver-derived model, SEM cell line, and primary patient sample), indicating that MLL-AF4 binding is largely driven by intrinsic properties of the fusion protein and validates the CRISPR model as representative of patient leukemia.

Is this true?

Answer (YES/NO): YES